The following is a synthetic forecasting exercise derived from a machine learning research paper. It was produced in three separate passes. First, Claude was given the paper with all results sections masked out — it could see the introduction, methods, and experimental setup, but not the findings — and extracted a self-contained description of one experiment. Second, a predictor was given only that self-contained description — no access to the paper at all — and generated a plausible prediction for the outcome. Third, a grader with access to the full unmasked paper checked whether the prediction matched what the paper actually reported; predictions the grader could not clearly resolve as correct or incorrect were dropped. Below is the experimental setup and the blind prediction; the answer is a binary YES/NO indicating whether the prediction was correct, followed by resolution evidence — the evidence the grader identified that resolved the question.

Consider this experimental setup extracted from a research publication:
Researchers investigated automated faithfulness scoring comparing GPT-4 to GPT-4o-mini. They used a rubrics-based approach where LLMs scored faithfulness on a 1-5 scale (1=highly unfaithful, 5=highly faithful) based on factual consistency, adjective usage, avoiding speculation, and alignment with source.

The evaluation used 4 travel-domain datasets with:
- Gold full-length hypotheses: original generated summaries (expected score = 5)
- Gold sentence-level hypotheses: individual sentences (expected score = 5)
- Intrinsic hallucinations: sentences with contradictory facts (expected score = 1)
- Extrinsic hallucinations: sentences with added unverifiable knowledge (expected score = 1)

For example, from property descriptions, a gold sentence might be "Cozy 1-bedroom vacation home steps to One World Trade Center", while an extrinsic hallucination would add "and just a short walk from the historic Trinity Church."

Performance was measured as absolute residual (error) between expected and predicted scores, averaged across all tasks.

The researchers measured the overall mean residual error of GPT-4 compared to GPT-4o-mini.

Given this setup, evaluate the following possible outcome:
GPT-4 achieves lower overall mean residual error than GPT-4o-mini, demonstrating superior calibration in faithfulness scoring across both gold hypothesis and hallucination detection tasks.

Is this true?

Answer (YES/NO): NO